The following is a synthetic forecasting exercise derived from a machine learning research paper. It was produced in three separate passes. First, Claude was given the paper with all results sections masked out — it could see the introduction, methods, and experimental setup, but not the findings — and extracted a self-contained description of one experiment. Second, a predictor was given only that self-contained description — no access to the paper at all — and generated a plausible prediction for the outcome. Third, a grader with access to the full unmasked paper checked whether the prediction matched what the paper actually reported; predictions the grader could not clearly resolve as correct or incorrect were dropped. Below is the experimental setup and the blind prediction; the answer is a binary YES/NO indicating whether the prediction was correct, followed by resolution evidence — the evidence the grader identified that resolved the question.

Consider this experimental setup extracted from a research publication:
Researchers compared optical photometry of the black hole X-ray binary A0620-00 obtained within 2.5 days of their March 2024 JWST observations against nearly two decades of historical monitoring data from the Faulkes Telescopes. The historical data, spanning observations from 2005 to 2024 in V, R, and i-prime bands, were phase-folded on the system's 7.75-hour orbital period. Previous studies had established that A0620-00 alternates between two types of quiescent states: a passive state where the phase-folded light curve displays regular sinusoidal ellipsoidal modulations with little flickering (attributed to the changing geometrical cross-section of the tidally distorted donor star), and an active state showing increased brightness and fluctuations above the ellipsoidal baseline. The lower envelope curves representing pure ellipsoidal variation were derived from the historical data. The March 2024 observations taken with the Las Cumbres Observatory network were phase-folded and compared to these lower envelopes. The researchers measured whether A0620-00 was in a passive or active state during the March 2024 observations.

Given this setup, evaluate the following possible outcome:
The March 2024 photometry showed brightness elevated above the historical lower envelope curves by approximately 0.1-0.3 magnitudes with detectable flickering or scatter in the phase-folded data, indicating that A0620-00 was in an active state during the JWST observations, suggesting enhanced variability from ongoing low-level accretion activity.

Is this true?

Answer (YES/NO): NO